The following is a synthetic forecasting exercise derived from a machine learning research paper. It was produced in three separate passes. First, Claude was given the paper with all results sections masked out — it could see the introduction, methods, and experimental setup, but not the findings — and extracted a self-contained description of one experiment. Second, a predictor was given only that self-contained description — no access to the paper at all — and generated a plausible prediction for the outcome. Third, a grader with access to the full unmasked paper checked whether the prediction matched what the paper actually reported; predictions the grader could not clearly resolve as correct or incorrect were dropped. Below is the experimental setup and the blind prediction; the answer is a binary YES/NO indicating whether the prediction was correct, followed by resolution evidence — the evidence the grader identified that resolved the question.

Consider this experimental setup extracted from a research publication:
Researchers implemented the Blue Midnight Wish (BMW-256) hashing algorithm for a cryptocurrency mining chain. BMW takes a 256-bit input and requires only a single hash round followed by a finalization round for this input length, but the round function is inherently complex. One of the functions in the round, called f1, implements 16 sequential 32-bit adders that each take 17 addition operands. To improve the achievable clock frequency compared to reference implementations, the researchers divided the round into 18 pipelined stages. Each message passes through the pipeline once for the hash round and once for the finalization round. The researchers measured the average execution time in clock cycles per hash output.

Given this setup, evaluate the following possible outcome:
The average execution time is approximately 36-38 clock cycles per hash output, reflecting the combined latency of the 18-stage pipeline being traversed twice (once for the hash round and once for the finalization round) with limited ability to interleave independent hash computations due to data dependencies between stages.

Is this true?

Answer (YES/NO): NO